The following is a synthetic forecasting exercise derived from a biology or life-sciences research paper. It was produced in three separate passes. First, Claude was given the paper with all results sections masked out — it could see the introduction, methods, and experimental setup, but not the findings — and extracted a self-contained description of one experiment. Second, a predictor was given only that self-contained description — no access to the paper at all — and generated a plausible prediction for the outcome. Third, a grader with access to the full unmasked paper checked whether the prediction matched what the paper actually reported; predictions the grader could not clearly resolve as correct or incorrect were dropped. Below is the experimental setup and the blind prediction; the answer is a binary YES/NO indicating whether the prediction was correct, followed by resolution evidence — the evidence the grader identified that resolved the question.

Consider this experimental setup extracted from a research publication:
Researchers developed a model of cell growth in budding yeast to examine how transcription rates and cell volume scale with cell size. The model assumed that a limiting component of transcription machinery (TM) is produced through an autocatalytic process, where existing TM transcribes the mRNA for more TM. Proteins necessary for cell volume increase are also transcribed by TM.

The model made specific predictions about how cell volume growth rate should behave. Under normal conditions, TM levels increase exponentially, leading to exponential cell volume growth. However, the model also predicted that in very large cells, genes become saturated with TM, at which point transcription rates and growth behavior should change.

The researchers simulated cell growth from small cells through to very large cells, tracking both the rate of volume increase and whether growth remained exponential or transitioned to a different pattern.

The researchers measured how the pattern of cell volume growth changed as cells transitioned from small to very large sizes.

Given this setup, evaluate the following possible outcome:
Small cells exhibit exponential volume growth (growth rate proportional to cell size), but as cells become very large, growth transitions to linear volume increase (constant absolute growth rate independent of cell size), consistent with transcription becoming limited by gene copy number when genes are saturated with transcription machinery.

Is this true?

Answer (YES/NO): YES